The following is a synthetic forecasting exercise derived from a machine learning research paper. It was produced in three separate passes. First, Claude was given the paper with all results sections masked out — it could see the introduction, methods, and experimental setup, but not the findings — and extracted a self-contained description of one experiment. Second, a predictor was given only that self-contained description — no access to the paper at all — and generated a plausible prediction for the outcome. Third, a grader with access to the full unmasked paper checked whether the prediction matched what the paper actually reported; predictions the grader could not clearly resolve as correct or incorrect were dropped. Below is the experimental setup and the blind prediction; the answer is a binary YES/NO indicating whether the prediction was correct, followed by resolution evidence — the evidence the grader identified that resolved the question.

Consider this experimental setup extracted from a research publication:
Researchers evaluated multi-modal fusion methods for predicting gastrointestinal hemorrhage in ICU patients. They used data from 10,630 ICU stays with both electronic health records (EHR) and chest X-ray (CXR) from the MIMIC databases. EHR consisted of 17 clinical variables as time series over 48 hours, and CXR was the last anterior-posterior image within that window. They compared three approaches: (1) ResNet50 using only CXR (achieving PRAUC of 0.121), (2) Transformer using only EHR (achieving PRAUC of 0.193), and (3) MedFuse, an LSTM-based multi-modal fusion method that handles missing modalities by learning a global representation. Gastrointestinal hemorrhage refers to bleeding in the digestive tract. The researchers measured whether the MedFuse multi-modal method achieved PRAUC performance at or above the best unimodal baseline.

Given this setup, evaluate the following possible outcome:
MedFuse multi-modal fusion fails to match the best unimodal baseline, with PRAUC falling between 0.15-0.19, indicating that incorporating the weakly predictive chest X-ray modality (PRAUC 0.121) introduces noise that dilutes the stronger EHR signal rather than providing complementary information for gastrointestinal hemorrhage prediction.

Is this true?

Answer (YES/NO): YES